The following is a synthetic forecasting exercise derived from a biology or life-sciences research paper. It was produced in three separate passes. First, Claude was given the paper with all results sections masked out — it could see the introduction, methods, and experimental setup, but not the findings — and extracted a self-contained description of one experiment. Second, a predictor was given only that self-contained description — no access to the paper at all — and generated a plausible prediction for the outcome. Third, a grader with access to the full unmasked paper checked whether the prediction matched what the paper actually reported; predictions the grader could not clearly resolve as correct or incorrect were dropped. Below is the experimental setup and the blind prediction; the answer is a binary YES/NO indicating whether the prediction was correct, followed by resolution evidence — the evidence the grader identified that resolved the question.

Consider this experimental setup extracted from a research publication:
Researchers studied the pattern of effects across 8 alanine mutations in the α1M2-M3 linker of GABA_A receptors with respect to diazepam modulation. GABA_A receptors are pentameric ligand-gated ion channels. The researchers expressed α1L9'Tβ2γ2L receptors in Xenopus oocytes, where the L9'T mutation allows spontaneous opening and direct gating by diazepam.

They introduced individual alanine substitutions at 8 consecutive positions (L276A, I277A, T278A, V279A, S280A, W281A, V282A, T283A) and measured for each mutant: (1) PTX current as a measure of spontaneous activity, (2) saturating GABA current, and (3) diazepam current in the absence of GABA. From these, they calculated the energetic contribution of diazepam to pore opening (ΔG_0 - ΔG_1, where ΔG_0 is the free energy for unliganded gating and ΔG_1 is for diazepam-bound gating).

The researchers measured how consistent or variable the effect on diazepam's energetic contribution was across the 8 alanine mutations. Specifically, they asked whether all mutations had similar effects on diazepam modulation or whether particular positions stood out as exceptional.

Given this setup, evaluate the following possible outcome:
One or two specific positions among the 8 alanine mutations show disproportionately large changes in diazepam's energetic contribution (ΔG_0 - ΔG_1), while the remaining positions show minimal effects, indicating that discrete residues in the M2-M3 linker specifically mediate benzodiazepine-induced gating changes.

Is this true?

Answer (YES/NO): YES